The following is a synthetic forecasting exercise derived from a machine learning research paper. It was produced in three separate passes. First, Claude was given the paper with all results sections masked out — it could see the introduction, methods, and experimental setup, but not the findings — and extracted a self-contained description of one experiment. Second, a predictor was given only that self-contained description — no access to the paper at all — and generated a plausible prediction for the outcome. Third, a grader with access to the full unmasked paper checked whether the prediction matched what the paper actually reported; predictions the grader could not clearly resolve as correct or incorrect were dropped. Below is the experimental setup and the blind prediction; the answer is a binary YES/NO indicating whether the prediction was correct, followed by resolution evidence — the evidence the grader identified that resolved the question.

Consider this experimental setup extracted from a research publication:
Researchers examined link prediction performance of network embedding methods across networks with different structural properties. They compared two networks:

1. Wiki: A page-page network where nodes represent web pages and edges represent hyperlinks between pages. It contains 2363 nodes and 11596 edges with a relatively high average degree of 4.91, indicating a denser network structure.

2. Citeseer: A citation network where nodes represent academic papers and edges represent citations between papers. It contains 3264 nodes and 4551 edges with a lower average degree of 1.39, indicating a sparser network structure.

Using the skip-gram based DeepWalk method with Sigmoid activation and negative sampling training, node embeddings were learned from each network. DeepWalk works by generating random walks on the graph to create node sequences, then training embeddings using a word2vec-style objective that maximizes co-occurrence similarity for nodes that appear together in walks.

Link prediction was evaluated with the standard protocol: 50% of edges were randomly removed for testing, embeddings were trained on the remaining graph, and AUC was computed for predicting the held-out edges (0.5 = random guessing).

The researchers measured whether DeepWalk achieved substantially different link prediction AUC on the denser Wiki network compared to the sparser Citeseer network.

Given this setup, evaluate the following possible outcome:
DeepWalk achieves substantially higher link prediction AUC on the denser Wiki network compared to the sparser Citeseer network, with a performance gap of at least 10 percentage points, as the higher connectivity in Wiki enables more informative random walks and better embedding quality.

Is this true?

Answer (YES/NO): NO